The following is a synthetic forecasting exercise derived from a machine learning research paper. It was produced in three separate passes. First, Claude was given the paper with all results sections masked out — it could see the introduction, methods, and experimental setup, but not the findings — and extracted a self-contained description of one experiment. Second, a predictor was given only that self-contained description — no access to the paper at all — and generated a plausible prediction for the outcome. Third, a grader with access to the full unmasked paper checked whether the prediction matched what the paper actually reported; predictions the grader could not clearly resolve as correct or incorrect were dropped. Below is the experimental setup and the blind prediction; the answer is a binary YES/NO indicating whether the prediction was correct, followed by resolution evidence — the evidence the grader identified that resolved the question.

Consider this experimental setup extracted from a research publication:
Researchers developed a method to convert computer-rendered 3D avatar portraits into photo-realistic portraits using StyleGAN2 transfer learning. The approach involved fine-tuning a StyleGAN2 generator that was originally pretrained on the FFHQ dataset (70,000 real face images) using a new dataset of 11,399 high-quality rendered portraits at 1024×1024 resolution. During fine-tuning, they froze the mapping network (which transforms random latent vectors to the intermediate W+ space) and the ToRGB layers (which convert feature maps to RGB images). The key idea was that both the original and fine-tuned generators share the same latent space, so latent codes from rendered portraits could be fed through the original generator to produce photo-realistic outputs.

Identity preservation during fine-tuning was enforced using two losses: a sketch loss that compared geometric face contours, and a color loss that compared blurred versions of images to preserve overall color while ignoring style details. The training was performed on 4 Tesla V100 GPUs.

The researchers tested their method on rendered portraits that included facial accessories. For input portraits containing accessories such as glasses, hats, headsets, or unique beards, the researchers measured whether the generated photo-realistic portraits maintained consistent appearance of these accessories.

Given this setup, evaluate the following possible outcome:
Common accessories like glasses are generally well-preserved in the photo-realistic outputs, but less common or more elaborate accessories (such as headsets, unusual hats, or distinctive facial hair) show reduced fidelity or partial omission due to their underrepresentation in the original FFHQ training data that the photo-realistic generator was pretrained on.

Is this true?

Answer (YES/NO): NO